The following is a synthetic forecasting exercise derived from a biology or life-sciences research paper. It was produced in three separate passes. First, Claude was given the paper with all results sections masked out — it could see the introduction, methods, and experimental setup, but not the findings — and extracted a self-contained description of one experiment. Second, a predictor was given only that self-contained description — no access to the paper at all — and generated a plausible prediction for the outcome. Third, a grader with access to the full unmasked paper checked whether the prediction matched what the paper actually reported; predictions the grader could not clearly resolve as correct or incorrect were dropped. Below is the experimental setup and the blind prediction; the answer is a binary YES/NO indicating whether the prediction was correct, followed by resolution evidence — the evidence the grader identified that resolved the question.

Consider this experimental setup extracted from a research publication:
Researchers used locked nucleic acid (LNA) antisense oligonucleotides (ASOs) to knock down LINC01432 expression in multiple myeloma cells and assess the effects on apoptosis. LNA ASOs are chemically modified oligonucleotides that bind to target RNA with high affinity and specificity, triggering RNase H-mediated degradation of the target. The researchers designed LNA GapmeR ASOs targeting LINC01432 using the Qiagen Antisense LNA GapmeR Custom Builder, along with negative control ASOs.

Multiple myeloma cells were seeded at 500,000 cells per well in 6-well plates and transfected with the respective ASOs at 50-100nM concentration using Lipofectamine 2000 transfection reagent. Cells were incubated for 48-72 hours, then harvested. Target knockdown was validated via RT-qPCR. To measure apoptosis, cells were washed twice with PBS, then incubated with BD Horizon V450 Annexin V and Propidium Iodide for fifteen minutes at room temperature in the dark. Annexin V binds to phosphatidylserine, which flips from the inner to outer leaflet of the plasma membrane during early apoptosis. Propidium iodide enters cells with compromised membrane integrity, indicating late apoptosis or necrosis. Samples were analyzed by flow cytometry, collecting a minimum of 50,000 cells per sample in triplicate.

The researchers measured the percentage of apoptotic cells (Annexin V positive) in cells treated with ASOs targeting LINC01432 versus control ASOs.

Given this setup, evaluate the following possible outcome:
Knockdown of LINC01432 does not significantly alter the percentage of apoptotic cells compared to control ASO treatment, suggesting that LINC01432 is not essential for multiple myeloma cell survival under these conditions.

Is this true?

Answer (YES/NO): NO